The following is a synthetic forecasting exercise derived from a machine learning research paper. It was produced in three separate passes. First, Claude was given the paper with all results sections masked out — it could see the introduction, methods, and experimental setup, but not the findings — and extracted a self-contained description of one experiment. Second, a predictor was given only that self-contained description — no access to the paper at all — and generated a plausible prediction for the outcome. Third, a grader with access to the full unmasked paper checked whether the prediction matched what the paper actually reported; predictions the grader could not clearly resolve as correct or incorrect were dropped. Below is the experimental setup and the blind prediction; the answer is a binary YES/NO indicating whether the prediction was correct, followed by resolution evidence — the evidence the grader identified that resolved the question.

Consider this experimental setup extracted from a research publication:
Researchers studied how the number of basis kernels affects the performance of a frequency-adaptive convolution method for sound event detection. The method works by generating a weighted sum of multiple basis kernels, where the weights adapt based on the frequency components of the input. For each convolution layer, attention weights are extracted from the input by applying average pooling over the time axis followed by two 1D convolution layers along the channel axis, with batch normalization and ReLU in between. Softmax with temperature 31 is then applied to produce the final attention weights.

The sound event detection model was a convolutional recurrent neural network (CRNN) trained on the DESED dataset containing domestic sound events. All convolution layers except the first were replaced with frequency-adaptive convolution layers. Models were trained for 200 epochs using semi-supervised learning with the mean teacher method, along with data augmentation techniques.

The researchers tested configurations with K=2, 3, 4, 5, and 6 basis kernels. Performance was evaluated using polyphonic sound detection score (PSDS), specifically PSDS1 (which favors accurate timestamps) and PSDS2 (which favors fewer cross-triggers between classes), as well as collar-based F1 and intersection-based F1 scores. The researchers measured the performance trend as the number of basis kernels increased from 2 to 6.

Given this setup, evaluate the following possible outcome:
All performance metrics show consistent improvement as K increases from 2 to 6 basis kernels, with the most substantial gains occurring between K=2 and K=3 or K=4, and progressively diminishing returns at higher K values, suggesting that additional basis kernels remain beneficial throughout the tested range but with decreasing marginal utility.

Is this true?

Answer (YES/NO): NO